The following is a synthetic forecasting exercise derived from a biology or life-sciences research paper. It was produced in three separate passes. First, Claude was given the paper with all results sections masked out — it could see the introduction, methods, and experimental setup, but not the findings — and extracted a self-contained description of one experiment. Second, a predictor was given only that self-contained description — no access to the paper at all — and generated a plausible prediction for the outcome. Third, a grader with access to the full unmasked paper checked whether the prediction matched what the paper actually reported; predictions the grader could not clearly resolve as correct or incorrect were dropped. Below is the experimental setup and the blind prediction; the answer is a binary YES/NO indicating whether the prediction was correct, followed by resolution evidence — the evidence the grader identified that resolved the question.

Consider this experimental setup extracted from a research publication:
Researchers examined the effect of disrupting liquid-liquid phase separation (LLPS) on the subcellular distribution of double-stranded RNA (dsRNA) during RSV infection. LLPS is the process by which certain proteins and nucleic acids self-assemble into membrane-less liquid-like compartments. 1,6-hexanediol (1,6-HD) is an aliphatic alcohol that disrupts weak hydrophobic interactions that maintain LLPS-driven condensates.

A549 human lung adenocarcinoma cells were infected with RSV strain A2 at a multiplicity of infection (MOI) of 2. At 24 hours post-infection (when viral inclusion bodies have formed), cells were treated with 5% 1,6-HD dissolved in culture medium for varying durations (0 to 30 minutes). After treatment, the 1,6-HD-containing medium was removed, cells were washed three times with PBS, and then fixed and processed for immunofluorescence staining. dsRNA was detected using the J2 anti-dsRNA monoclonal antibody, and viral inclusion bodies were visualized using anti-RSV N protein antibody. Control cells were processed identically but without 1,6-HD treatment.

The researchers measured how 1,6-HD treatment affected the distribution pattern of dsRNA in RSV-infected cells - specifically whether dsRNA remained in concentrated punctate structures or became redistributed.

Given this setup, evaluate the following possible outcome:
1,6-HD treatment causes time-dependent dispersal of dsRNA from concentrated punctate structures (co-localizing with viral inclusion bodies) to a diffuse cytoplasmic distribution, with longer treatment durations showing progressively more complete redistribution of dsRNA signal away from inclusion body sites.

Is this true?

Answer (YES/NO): YES